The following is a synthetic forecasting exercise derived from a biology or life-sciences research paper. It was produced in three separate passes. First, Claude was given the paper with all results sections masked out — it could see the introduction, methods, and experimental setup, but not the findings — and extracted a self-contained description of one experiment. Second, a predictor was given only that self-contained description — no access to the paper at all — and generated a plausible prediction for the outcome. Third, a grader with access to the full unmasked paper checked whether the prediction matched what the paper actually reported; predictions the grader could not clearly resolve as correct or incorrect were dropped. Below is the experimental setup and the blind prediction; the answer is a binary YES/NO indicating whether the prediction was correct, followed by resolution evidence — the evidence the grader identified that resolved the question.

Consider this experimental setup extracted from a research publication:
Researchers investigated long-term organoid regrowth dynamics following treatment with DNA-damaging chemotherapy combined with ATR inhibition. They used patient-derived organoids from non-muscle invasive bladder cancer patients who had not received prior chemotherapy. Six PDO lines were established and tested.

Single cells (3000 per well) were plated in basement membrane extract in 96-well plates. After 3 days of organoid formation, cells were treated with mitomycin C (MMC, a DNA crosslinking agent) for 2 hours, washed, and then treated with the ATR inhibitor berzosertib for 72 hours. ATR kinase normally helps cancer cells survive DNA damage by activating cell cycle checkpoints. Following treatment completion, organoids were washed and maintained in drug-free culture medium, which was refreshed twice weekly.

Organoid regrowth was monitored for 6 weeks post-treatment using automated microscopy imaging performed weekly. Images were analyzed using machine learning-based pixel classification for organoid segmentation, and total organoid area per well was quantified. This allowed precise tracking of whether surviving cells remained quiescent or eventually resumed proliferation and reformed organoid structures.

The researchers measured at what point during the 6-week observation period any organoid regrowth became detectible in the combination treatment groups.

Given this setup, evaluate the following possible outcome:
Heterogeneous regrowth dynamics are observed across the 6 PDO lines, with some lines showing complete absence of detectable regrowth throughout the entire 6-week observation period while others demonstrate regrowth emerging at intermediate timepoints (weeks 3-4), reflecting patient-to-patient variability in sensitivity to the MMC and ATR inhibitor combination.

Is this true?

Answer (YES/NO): NO